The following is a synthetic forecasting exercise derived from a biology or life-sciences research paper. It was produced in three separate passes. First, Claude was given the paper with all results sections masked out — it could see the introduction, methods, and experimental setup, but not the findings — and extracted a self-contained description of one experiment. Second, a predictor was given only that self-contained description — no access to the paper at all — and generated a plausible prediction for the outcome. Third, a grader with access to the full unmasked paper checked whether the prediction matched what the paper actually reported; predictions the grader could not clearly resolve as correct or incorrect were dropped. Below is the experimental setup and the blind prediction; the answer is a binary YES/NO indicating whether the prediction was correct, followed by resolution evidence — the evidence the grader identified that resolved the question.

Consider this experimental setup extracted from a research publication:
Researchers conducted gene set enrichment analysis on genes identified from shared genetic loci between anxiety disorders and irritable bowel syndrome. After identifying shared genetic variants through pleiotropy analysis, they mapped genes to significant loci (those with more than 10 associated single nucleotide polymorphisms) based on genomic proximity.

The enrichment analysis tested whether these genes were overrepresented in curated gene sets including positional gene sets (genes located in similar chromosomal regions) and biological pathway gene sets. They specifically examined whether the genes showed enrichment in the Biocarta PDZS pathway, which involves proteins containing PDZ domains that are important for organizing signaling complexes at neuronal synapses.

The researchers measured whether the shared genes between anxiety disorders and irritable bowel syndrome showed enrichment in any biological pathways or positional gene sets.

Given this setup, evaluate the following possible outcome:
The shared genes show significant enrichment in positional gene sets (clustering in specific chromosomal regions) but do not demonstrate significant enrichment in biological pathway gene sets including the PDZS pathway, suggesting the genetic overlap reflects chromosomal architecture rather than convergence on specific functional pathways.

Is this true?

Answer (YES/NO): NO